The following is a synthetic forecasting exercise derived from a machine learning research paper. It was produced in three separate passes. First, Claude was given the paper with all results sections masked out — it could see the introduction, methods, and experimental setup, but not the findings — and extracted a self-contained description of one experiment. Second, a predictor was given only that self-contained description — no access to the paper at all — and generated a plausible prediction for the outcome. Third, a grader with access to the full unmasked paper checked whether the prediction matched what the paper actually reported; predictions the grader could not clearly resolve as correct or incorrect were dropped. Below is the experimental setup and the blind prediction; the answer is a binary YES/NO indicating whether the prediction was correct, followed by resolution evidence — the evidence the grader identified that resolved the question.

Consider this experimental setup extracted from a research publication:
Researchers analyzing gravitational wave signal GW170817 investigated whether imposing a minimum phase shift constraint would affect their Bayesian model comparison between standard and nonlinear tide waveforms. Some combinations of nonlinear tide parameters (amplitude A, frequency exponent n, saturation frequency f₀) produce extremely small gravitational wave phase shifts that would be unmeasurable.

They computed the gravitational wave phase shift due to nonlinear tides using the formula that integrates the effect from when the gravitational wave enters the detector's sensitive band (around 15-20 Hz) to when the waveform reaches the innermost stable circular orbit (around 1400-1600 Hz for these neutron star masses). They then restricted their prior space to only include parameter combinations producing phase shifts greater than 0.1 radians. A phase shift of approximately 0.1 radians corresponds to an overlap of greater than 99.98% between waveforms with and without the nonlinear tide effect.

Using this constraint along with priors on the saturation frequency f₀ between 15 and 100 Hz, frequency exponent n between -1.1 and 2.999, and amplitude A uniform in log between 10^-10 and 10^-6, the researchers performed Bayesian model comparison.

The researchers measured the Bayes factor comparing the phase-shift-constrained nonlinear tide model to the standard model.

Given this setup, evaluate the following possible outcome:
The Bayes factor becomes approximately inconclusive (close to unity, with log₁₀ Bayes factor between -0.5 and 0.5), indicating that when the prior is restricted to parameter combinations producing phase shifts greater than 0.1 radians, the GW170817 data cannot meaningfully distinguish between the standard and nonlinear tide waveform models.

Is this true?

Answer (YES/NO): YES